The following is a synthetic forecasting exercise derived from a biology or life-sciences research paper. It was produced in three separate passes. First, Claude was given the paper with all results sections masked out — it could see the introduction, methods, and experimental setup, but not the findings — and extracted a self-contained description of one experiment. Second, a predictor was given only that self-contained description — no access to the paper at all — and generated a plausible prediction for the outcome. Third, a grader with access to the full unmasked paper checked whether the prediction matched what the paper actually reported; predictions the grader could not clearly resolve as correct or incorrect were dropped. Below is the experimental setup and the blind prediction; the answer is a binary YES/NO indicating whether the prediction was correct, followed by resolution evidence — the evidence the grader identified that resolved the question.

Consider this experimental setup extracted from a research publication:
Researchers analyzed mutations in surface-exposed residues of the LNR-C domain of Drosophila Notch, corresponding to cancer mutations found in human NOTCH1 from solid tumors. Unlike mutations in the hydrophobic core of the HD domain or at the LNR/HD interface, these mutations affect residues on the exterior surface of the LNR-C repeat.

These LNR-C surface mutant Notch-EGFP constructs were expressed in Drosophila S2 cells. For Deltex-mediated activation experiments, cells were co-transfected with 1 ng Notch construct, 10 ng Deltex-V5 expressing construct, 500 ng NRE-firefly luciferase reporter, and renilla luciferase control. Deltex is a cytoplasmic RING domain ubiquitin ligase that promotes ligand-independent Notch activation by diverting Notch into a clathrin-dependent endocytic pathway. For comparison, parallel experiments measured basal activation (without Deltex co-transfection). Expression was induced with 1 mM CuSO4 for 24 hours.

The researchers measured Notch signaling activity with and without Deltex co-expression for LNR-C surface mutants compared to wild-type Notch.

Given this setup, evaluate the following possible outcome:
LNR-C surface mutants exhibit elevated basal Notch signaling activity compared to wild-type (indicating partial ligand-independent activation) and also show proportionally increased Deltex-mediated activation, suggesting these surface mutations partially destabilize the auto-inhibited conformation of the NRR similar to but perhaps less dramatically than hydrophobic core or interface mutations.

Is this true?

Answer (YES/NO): NO